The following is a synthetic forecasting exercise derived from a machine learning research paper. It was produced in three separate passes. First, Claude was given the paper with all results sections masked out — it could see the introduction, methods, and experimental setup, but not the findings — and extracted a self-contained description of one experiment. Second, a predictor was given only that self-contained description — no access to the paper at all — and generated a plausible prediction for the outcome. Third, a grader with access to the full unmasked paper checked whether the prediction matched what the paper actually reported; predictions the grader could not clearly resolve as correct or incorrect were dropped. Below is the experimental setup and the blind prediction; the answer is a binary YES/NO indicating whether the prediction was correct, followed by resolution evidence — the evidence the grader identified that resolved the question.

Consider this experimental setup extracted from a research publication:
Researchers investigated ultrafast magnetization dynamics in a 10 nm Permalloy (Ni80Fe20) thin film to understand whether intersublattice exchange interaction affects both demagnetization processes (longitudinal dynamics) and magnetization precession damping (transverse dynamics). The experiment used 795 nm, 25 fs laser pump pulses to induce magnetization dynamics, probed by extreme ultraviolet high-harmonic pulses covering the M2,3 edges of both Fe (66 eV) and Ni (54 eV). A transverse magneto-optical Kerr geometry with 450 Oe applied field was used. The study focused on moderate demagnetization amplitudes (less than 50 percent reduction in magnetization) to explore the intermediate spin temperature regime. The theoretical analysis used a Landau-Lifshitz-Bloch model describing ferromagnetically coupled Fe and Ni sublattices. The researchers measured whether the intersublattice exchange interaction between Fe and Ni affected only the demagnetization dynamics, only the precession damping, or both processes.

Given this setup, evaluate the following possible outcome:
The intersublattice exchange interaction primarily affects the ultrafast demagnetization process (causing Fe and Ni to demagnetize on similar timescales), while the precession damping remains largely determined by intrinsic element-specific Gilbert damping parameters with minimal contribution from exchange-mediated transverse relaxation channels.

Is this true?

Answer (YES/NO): NO